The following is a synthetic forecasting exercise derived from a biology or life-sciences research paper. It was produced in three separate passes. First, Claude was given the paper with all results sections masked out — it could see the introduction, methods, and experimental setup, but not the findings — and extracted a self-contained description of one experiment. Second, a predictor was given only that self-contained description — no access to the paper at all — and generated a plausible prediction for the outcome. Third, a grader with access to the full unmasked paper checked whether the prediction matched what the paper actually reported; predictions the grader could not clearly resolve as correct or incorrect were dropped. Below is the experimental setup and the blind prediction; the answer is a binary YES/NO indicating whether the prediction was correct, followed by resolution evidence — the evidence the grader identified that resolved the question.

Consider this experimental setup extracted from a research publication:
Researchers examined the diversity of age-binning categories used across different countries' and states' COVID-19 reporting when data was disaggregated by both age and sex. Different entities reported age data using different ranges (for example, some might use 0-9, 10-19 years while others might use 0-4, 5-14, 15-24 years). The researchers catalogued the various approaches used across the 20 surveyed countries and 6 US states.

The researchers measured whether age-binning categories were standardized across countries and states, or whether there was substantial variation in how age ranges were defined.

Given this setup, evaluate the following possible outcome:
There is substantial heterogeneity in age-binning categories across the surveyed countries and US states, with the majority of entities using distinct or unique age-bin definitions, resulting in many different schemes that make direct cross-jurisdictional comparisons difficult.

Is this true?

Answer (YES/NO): YES